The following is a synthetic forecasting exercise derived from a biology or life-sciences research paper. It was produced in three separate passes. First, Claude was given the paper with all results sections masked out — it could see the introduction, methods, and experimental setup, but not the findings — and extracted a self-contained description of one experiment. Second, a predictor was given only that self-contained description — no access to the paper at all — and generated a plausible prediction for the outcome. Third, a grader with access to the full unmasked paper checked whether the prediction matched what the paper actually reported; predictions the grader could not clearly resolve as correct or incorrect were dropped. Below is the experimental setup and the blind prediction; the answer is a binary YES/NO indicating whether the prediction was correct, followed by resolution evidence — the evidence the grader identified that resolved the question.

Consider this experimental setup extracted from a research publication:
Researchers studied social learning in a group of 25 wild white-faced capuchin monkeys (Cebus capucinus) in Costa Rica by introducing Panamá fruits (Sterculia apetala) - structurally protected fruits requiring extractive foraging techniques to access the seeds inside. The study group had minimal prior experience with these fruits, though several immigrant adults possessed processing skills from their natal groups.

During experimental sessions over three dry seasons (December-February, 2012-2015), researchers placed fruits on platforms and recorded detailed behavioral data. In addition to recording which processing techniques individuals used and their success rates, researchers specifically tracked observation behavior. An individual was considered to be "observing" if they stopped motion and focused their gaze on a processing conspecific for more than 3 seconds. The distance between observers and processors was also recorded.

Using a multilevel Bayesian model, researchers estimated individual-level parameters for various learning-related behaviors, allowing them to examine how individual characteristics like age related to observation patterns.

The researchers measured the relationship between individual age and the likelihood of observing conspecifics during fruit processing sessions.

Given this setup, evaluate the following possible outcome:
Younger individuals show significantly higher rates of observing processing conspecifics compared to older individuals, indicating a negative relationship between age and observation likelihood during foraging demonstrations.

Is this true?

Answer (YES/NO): YES